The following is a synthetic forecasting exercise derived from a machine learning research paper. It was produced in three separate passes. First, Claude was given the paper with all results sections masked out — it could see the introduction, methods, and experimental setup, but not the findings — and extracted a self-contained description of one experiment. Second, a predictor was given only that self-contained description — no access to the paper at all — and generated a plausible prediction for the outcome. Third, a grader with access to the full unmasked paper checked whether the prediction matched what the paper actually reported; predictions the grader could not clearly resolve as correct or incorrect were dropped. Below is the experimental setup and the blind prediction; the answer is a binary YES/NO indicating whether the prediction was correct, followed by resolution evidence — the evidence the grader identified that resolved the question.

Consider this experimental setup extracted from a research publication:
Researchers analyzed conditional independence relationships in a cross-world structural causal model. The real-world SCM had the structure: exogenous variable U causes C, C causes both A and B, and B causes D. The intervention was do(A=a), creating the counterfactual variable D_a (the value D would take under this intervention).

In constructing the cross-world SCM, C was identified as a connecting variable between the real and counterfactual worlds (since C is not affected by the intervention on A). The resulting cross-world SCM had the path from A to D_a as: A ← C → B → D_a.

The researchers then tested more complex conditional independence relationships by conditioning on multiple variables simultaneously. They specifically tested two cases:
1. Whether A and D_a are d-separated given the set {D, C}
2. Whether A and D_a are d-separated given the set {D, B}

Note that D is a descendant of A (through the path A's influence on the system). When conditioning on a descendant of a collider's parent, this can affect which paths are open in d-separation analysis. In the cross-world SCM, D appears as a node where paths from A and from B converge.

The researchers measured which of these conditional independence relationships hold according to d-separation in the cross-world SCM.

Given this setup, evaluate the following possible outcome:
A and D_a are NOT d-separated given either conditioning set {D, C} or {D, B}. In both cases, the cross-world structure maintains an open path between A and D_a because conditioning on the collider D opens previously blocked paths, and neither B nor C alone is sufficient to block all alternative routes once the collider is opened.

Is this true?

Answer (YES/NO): NO